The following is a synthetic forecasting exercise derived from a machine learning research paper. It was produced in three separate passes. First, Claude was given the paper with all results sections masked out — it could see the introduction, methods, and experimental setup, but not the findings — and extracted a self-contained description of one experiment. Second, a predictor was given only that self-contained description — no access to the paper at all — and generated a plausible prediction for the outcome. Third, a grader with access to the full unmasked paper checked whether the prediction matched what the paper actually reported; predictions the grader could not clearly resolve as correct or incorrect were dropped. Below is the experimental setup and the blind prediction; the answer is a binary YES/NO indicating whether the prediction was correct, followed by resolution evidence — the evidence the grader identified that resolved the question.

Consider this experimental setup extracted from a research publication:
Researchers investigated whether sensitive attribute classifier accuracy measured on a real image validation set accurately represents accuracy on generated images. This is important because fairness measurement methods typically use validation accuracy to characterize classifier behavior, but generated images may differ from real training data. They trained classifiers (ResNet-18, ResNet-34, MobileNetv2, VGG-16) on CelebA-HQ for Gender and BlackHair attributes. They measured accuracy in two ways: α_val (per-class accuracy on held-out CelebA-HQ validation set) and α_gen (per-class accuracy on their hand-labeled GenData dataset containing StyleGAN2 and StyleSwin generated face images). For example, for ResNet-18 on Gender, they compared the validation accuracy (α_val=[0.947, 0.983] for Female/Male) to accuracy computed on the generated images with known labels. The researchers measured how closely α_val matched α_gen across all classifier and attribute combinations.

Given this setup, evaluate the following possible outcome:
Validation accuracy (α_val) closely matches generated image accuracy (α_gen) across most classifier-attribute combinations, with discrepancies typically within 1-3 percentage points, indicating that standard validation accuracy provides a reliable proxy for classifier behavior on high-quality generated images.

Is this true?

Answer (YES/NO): YES